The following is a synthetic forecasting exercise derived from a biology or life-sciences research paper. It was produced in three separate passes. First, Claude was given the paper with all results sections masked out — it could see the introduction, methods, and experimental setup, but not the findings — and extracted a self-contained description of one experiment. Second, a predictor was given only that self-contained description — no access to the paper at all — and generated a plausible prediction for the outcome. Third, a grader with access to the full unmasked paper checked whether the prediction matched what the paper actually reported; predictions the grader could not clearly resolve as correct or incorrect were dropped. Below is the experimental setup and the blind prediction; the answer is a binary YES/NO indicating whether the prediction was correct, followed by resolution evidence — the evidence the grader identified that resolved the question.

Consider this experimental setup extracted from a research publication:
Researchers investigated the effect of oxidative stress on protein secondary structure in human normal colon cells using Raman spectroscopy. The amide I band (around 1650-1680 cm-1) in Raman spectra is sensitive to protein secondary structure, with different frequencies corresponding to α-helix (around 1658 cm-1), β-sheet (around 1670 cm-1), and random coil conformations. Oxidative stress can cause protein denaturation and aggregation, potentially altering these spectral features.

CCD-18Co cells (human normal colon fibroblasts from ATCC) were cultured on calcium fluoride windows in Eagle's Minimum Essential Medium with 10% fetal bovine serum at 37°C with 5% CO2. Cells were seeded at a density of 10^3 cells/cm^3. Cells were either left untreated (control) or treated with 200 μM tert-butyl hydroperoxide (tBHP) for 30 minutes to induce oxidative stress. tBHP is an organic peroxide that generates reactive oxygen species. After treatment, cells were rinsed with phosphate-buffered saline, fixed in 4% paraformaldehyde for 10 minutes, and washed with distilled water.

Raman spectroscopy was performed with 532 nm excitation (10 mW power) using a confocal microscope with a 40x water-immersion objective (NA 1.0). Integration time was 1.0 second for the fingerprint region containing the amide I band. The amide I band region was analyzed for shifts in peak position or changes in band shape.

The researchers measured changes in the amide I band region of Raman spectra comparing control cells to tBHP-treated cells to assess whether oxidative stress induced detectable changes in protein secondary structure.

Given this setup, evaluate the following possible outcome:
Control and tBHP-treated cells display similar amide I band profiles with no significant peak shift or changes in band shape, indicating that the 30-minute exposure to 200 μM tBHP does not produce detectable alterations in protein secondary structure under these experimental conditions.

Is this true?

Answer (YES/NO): NO